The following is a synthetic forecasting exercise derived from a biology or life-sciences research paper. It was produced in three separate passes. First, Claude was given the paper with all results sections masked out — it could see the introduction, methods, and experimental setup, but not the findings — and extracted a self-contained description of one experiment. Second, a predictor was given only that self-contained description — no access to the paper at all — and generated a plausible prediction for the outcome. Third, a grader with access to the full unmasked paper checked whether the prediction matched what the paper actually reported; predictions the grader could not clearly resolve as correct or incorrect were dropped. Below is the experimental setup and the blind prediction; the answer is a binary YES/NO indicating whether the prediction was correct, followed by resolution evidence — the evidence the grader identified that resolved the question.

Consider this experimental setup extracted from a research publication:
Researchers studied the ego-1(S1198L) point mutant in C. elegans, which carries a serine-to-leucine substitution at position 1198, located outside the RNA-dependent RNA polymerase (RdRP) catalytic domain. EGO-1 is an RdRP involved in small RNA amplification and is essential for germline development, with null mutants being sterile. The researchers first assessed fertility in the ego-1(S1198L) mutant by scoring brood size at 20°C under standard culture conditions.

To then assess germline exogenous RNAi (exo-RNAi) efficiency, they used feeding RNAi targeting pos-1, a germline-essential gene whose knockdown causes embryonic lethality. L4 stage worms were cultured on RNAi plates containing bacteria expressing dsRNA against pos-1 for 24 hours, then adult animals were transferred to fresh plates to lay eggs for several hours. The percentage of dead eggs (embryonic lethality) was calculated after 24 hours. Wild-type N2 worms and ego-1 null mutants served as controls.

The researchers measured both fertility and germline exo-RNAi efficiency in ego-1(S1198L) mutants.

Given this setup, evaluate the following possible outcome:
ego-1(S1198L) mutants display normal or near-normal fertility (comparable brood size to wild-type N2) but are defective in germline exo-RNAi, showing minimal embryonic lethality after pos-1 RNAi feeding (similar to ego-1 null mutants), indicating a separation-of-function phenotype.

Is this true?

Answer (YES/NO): YES